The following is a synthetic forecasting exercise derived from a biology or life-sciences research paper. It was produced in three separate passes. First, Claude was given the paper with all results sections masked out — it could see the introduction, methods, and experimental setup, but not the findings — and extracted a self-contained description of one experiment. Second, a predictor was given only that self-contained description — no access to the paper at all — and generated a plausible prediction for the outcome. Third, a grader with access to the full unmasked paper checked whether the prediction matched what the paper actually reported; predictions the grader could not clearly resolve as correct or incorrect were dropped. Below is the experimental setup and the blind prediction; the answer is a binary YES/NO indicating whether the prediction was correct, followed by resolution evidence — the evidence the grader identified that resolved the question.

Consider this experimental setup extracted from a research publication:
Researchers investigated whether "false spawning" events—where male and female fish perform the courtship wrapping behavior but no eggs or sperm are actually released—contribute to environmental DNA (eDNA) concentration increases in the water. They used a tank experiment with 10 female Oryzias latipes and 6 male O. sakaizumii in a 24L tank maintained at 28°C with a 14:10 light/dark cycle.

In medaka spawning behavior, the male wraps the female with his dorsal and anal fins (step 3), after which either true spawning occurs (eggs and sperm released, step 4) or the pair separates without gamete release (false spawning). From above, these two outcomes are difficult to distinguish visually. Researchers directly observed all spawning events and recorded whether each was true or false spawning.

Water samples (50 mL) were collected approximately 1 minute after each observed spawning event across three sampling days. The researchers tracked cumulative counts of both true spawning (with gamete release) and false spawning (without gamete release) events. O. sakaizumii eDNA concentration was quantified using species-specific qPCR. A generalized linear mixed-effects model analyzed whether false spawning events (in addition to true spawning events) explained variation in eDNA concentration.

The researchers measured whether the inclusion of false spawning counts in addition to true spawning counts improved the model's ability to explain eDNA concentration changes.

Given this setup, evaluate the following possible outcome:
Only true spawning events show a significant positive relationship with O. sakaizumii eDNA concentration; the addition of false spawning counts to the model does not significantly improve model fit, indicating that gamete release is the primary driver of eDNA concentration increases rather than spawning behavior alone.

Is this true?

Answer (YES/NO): YES